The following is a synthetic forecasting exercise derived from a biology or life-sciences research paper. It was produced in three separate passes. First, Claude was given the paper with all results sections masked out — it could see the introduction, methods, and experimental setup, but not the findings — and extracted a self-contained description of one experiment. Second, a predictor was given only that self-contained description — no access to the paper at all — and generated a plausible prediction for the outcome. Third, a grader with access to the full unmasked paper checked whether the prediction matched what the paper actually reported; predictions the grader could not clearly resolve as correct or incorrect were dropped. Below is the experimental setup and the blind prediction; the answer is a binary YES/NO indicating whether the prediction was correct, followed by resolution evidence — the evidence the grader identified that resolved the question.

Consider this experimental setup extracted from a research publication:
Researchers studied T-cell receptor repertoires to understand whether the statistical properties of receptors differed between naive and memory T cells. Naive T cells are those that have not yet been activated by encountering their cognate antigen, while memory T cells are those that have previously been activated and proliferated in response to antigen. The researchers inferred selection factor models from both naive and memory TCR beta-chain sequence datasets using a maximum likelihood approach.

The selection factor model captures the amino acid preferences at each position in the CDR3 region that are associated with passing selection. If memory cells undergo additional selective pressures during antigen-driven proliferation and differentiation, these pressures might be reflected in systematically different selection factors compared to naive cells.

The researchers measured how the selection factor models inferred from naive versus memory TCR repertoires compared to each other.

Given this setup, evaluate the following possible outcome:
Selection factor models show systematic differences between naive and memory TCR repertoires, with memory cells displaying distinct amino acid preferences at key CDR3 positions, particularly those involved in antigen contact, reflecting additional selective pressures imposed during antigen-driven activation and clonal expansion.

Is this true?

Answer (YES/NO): NO